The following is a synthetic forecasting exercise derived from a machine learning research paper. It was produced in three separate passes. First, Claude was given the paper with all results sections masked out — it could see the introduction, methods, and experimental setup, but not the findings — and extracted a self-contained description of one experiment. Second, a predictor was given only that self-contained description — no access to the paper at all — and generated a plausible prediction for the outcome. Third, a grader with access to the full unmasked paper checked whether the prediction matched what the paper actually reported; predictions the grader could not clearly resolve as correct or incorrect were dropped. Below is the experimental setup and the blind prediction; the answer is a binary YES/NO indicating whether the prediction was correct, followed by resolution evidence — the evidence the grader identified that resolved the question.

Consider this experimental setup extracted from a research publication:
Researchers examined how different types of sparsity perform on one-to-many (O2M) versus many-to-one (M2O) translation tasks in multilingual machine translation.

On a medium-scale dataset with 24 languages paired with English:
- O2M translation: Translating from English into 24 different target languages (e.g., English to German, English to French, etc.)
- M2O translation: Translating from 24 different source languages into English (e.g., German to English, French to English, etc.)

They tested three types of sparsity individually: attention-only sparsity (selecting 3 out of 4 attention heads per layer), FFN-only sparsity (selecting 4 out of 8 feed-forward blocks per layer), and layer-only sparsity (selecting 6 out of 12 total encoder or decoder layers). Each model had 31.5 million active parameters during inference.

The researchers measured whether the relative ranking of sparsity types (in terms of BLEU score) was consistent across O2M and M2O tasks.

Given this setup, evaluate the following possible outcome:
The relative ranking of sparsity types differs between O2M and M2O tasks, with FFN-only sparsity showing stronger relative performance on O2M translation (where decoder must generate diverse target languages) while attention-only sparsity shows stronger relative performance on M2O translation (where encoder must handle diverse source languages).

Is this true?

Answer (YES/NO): YES